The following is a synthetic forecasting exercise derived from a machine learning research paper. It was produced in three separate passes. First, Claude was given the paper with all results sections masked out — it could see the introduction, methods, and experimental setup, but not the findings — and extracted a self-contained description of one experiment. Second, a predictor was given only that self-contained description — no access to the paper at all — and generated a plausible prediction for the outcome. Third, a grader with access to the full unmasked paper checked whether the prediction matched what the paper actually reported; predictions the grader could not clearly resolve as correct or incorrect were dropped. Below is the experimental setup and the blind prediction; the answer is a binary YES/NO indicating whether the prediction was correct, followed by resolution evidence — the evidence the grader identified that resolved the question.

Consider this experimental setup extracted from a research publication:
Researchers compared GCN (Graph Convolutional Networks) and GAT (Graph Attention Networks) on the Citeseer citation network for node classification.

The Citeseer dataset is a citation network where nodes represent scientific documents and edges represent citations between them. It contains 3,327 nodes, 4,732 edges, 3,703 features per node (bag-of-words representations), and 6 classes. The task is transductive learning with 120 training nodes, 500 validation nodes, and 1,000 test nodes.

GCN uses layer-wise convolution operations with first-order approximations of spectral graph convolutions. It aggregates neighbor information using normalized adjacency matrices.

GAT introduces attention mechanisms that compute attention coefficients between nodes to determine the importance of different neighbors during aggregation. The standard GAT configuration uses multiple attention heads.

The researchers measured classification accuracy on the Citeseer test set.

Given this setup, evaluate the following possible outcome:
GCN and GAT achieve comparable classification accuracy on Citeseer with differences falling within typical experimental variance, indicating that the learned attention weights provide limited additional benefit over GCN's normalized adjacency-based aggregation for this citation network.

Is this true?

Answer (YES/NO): NO